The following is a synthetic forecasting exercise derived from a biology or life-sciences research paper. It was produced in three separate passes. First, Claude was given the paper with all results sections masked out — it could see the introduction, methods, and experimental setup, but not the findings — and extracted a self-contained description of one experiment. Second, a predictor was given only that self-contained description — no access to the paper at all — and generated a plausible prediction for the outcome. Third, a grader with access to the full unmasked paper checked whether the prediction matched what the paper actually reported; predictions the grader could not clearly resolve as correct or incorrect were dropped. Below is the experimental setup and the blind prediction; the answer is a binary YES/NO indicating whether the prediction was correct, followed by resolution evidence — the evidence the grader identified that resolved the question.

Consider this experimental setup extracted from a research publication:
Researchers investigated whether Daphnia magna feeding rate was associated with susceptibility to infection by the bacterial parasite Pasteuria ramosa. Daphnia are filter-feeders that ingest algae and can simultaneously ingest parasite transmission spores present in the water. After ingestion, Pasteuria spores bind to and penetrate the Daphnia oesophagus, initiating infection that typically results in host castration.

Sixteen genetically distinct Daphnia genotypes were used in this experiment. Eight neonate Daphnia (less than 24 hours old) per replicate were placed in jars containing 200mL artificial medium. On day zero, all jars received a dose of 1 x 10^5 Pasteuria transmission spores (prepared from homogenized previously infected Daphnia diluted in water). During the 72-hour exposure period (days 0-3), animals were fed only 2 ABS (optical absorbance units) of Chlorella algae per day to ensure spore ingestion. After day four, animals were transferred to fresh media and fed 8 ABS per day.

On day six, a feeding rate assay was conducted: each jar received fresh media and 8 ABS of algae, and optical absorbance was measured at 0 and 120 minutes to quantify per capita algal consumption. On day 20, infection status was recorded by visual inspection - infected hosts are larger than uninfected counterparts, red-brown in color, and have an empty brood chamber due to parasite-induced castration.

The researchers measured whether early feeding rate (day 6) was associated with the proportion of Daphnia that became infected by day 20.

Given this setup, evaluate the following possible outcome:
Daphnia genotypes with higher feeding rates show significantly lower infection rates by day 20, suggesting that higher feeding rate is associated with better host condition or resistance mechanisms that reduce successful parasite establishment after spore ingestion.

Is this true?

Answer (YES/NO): NO